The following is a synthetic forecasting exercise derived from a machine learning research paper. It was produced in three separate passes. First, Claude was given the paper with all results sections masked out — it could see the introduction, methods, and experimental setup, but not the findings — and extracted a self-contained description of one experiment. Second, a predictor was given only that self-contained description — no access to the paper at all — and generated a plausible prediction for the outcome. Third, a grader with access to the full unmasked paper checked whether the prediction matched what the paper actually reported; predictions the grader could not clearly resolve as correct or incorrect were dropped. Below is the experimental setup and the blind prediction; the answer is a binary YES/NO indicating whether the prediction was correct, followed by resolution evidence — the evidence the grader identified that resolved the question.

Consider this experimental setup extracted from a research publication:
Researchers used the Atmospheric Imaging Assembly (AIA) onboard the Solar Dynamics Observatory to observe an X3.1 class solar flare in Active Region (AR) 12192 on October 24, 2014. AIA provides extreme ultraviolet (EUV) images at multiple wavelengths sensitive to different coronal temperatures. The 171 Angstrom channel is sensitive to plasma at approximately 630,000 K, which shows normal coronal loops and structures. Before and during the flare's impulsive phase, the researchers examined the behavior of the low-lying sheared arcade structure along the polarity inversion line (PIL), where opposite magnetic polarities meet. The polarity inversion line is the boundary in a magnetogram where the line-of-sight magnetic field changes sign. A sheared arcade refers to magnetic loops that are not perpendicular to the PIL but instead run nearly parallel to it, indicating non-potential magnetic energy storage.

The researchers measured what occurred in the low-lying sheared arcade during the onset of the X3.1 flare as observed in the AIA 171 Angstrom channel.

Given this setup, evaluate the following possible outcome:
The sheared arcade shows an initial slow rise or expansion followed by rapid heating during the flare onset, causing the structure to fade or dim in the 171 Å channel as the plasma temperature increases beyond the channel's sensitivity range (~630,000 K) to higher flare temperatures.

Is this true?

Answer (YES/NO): NO